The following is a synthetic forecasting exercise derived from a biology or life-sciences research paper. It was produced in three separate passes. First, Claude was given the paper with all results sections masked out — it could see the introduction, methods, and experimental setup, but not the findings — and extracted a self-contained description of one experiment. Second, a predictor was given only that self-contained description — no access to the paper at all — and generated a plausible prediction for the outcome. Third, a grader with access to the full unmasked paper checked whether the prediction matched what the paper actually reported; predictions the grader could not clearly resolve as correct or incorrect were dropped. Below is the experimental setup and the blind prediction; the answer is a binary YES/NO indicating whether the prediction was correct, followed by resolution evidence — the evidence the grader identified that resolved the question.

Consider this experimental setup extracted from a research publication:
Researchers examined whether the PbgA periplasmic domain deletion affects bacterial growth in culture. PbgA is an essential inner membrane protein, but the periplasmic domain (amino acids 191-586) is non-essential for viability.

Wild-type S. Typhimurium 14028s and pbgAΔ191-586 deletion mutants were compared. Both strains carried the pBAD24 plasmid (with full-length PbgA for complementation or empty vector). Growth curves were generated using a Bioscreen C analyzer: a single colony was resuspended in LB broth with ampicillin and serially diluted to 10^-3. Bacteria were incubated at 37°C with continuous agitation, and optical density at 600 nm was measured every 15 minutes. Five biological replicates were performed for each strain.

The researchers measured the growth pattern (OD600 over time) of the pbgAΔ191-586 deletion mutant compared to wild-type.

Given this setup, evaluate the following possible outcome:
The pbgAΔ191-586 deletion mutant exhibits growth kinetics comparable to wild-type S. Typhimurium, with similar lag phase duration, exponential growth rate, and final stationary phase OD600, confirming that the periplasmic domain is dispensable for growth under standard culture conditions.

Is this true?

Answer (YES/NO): NO